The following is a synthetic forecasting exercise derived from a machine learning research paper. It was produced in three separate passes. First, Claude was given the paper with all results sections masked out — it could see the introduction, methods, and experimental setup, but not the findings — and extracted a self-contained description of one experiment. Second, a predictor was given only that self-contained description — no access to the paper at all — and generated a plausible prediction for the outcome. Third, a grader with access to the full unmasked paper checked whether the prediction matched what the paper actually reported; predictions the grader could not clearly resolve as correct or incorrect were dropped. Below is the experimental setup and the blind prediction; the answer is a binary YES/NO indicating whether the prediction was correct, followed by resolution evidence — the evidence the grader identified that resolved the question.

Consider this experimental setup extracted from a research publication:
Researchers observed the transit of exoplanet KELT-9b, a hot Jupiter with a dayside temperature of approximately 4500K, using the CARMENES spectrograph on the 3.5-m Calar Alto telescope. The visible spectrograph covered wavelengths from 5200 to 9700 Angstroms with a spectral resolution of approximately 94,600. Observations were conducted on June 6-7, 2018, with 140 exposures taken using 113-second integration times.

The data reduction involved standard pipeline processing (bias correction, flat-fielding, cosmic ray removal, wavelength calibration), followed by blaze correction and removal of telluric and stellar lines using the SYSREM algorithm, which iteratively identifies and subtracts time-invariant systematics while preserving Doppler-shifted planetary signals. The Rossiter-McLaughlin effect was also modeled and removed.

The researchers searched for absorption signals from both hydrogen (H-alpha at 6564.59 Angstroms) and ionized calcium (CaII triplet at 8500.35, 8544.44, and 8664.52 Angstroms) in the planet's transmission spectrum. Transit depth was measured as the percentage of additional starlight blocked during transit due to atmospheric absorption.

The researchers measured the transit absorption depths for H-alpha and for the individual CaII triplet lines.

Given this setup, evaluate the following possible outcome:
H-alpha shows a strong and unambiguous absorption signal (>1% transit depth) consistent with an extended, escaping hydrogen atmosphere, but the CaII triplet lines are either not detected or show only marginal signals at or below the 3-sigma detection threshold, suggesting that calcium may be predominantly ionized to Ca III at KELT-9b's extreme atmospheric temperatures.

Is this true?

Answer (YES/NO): NO